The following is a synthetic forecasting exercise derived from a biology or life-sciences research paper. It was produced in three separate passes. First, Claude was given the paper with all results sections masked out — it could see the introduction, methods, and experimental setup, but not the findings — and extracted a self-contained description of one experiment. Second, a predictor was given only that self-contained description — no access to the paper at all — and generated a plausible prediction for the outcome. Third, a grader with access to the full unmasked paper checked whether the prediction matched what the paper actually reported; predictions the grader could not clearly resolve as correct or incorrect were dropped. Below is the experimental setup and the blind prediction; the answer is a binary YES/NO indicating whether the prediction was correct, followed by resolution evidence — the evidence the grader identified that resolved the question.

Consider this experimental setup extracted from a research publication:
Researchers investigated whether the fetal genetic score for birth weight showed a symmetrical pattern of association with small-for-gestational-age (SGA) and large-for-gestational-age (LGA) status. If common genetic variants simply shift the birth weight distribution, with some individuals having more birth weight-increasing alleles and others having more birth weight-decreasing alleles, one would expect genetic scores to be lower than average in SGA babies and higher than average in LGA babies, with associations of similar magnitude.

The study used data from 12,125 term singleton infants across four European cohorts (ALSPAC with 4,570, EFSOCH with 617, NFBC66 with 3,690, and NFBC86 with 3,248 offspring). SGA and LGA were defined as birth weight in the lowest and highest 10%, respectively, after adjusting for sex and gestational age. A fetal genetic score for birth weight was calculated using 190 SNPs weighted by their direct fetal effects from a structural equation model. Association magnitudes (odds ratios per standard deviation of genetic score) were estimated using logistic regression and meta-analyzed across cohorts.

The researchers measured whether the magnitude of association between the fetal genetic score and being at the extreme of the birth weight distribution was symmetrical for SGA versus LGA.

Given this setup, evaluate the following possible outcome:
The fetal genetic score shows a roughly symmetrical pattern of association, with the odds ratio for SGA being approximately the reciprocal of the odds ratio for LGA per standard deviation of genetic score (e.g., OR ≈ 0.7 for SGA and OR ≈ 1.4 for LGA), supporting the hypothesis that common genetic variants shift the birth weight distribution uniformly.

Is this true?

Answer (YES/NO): YES